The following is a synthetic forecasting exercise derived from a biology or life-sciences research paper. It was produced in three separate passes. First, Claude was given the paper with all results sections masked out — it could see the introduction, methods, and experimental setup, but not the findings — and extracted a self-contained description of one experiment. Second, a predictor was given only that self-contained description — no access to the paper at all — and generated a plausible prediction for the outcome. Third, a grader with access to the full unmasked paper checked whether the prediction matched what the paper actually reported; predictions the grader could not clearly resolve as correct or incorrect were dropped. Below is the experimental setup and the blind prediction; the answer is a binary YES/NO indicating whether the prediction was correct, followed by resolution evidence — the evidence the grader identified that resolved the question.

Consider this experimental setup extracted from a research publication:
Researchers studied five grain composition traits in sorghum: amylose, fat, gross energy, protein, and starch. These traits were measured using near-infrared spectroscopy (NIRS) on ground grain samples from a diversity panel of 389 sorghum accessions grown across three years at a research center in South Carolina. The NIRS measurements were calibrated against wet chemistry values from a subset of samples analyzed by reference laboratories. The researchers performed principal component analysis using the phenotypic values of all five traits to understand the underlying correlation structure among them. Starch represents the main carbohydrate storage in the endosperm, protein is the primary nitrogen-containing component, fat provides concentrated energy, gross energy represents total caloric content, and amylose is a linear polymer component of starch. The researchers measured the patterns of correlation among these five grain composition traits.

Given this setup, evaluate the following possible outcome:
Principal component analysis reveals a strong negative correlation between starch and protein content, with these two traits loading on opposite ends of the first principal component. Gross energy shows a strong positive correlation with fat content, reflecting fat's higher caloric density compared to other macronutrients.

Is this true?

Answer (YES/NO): YES